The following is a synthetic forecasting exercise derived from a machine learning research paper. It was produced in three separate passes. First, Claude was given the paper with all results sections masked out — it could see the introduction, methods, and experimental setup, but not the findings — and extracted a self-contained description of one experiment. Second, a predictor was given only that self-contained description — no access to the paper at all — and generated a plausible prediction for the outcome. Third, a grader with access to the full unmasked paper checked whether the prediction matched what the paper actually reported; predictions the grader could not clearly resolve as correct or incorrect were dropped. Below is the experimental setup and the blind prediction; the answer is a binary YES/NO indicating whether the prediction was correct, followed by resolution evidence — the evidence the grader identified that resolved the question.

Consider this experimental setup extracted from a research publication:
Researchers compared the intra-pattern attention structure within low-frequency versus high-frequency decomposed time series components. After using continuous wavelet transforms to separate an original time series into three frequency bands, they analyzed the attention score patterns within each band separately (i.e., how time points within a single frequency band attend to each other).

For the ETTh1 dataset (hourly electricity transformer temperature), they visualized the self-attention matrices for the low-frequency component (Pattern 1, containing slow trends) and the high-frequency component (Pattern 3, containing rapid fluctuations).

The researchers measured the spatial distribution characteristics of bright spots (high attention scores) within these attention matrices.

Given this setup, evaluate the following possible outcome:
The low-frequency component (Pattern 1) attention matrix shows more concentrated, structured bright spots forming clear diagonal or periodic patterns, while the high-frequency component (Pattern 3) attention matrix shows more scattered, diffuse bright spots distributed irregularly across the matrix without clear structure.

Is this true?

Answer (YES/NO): NO